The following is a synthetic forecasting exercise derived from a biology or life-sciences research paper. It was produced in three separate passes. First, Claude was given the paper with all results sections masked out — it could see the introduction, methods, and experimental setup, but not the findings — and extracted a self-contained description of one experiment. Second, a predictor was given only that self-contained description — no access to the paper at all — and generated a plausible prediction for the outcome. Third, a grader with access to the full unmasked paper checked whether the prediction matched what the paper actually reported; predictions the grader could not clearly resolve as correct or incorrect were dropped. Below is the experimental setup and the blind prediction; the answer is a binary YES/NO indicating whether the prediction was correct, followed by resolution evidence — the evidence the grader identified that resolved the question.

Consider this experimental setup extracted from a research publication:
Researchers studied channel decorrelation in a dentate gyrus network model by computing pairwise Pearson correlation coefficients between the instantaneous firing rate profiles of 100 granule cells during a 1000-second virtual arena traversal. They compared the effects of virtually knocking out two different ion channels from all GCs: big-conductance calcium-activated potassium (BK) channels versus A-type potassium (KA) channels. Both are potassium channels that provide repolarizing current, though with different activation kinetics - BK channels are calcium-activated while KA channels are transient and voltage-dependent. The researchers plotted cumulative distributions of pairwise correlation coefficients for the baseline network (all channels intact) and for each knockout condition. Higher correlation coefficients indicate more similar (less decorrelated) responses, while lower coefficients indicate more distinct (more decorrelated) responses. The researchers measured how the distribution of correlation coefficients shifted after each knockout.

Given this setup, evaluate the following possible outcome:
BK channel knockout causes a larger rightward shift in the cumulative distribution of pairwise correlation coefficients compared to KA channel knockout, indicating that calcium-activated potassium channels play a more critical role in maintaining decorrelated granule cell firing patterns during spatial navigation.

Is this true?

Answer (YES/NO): NO